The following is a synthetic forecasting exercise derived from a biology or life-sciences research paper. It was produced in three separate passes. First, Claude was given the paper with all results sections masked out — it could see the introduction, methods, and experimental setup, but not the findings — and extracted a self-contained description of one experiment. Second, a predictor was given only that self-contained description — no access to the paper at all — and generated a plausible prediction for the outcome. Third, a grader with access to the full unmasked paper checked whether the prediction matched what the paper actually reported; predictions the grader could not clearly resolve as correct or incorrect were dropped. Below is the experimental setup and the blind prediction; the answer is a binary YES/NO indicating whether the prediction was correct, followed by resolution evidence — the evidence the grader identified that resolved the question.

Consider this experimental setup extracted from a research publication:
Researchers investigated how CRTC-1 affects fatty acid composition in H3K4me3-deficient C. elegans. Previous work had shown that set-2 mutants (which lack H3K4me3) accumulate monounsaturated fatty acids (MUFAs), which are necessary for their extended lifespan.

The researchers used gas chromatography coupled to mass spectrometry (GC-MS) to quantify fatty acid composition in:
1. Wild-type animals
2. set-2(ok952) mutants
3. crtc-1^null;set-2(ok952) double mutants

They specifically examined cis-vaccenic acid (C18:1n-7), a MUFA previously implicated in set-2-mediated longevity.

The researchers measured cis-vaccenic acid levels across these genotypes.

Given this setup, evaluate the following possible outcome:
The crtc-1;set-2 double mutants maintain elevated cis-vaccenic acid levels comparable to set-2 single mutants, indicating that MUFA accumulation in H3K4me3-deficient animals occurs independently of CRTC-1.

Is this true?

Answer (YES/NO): NO